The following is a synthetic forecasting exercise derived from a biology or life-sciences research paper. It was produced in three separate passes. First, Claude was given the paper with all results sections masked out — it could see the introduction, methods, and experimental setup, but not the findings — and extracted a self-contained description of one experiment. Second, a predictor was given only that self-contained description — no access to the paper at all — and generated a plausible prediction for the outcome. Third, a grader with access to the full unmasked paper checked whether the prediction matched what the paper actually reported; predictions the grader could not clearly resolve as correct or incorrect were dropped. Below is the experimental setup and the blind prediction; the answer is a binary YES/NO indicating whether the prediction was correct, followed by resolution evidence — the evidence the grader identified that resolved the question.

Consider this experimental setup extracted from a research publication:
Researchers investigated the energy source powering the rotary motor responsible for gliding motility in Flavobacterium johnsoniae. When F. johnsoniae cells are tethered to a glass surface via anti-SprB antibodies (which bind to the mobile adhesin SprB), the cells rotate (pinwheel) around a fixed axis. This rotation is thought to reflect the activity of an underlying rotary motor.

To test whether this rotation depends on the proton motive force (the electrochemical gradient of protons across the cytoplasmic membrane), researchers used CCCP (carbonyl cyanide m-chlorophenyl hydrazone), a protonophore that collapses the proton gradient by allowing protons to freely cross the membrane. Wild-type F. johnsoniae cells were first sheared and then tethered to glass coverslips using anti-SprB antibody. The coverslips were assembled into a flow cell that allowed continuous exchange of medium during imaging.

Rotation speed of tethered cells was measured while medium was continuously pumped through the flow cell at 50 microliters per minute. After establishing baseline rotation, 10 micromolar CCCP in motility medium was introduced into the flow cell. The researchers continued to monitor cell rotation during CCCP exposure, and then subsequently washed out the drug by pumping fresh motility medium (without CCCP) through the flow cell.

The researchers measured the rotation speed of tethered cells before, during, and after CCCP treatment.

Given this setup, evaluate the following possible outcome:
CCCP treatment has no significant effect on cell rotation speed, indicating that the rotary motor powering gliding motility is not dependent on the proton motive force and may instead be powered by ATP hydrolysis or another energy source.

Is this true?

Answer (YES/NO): NO